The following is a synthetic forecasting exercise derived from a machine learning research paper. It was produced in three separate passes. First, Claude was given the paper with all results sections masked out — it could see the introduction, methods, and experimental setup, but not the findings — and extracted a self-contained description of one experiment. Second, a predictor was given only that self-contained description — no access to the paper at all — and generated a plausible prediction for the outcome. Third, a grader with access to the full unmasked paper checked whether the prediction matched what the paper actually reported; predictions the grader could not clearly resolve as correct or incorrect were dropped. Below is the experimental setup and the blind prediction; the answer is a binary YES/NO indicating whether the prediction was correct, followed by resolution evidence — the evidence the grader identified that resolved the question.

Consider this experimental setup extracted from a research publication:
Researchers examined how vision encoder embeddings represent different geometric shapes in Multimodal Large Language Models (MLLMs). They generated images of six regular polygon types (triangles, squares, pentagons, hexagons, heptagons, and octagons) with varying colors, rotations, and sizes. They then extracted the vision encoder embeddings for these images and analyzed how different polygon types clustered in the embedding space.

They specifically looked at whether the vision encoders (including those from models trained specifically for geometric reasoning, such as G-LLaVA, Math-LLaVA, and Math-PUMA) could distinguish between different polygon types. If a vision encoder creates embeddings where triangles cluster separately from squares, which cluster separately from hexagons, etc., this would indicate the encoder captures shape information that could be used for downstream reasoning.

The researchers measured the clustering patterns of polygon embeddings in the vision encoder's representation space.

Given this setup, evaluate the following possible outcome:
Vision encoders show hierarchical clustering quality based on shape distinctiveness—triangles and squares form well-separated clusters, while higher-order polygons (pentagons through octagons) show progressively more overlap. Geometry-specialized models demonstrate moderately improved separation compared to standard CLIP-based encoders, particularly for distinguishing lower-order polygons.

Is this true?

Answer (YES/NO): NO